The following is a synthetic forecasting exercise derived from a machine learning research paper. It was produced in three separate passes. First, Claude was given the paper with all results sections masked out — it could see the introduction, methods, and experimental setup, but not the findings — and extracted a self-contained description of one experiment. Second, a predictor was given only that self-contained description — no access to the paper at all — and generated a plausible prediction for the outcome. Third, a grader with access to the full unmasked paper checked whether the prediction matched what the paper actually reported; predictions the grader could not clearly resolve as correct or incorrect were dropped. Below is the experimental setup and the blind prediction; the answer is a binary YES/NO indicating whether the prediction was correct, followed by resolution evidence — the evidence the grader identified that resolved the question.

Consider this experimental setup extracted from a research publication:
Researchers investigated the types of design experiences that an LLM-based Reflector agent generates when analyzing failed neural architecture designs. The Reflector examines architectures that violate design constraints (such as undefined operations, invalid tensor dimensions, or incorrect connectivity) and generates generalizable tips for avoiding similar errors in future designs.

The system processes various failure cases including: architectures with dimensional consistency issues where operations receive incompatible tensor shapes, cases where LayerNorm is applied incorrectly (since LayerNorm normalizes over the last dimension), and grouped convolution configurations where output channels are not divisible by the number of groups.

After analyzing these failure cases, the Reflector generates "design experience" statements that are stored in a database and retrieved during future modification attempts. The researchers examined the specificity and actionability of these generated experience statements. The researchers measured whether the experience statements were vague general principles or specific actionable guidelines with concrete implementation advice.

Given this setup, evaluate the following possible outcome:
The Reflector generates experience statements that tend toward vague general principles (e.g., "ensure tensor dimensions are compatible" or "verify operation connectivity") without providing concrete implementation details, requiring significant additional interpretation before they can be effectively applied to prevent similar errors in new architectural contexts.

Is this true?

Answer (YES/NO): NO